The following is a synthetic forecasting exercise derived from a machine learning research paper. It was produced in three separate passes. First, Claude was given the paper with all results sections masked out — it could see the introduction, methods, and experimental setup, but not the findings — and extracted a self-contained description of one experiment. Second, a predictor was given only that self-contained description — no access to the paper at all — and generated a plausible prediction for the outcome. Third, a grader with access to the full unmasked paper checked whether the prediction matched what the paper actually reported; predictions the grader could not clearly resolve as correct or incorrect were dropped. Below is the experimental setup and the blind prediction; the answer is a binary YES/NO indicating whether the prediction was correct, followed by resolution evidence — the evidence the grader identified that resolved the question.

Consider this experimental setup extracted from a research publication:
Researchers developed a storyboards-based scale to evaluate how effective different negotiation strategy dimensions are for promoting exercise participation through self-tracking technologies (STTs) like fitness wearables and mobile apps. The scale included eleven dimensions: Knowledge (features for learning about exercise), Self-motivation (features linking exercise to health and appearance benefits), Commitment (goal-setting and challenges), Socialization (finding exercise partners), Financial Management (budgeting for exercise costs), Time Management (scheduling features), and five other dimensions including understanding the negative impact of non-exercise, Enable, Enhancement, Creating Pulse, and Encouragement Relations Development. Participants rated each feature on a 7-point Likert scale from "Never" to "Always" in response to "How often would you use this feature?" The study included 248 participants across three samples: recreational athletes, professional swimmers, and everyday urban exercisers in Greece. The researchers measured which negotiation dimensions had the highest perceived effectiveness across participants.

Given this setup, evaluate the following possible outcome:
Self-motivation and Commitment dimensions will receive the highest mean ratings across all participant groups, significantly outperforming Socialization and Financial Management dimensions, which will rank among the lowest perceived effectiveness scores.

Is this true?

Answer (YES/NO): YES